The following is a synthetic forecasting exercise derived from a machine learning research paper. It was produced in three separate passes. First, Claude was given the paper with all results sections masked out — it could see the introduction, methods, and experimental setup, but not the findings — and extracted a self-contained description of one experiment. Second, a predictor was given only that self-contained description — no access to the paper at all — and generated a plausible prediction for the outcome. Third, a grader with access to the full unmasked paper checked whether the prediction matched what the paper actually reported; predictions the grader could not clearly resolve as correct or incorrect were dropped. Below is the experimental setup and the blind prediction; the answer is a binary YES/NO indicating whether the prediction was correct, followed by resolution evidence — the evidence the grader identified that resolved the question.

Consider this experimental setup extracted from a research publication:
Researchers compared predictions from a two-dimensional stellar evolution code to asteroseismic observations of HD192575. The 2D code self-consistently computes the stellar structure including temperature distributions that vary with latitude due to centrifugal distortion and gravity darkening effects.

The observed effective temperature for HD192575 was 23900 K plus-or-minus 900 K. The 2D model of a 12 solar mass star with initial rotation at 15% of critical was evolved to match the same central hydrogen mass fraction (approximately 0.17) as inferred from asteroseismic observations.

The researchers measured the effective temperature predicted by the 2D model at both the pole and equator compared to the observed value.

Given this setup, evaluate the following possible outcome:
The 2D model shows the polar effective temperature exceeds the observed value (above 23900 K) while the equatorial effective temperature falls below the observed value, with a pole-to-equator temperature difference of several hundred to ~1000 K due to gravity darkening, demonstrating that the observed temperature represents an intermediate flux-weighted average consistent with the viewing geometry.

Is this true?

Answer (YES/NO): NO